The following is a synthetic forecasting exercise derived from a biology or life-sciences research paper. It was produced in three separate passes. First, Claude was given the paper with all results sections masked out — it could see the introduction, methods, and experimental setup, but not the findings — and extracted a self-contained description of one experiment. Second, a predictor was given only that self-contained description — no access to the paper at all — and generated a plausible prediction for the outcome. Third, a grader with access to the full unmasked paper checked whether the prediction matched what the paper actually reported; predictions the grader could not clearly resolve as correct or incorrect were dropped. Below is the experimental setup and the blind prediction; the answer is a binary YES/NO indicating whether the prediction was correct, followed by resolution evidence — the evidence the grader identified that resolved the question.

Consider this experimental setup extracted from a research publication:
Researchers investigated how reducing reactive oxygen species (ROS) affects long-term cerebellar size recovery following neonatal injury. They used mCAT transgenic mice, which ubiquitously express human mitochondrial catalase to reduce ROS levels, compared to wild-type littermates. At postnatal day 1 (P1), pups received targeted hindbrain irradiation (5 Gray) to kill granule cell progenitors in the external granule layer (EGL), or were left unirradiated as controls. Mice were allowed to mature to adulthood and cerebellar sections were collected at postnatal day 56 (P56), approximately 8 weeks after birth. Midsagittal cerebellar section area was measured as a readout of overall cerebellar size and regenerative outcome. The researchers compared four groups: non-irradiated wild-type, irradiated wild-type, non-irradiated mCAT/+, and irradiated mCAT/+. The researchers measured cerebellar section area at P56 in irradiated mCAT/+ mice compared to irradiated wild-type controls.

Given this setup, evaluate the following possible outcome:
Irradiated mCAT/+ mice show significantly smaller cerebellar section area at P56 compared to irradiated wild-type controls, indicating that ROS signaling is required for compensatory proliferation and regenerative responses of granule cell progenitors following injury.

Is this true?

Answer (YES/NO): YES